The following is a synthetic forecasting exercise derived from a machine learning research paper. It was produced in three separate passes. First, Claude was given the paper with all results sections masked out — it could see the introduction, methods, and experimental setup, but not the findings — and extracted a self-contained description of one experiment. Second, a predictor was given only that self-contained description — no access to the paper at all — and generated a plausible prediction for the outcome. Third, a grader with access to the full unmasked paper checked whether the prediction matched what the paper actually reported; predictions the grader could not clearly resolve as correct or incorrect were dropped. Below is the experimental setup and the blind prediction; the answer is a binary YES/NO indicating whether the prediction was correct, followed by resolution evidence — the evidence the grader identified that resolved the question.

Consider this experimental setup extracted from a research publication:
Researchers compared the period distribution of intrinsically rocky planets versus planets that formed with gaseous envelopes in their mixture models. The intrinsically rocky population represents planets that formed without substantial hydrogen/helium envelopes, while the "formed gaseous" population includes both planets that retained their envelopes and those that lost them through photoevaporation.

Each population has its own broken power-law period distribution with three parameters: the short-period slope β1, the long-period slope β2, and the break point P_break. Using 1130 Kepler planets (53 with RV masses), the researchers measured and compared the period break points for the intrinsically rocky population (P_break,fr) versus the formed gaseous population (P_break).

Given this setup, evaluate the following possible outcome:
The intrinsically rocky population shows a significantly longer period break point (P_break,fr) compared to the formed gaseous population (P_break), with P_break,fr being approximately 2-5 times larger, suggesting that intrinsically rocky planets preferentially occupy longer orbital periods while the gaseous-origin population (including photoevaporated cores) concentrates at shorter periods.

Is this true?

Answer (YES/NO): NO